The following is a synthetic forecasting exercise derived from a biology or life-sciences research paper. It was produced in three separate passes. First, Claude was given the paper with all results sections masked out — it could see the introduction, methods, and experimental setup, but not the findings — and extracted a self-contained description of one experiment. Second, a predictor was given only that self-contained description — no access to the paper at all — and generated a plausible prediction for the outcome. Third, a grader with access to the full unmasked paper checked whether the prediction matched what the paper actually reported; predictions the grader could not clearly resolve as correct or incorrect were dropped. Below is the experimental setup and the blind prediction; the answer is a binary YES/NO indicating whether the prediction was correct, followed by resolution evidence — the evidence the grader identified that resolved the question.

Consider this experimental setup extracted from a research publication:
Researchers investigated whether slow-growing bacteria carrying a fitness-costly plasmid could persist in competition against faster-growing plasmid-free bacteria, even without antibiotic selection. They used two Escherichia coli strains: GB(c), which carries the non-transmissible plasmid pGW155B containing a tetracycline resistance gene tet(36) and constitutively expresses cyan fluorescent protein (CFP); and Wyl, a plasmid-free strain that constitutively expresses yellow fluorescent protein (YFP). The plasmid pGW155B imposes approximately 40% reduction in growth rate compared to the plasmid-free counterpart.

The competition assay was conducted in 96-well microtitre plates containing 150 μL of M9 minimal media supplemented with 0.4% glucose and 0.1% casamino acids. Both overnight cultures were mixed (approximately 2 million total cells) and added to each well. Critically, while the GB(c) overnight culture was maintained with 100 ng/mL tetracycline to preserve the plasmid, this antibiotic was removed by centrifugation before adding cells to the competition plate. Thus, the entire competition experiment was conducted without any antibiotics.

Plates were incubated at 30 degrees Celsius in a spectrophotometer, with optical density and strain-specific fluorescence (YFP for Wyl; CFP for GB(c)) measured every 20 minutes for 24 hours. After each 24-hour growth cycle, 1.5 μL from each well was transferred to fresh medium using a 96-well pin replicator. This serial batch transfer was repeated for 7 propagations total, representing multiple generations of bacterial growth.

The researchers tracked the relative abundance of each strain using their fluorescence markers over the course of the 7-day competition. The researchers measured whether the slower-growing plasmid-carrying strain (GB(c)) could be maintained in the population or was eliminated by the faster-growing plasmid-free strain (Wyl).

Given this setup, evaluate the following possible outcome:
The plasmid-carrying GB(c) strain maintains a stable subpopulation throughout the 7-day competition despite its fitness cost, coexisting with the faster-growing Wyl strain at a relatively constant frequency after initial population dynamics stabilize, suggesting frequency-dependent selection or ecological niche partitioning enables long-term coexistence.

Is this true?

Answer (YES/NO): NO